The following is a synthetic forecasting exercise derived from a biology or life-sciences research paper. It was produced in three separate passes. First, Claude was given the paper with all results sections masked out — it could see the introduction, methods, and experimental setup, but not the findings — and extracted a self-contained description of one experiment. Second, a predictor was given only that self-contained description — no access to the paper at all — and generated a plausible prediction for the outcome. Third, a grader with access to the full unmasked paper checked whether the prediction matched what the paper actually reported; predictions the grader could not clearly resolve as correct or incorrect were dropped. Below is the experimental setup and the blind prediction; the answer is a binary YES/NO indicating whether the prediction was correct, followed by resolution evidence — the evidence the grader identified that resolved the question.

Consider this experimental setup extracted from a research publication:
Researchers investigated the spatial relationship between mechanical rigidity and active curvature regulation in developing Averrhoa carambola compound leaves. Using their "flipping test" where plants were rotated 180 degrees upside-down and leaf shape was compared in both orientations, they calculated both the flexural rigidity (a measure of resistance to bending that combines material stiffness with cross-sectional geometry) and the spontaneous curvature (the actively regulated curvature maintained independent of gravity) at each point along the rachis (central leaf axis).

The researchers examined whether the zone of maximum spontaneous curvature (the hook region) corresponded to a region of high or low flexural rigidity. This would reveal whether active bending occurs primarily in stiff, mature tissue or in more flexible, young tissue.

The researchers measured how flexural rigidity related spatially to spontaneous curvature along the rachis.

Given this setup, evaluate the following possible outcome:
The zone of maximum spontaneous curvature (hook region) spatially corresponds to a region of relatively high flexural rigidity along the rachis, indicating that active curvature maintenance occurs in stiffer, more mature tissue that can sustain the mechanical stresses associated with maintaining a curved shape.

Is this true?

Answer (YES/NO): NO